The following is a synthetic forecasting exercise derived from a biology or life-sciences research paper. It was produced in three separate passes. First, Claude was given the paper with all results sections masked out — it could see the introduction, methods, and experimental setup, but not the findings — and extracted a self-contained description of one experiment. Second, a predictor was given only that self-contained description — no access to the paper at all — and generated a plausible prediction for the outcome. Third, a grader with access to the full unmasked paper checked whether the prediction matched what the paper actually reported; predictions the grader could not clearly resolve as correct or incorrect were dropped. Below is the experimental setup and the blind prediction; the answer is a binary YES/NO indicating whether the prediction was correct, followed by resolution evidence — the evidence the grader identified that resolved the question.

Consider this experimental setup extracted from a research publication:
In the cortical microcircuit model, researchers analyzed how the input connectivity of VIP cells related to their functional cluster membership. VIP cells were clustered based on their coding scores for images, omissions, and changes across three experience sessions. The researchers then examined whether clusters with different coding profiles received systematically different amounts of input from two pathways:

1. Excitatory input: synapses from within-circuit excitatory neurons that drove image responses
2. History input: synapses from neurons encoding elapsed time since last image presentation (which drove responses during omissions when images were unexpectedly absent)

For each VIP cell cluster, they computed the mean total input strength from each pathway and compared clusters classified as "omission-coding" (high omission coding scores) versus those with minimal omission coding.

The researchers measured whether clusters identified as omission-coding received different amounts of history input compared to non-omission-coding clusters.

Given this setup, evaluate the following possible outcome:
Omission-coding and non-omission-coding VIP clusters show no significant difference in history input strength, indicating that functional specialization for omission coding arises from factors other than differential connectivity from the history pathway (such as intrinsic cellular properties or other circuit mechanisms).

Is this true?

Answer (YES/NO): NO